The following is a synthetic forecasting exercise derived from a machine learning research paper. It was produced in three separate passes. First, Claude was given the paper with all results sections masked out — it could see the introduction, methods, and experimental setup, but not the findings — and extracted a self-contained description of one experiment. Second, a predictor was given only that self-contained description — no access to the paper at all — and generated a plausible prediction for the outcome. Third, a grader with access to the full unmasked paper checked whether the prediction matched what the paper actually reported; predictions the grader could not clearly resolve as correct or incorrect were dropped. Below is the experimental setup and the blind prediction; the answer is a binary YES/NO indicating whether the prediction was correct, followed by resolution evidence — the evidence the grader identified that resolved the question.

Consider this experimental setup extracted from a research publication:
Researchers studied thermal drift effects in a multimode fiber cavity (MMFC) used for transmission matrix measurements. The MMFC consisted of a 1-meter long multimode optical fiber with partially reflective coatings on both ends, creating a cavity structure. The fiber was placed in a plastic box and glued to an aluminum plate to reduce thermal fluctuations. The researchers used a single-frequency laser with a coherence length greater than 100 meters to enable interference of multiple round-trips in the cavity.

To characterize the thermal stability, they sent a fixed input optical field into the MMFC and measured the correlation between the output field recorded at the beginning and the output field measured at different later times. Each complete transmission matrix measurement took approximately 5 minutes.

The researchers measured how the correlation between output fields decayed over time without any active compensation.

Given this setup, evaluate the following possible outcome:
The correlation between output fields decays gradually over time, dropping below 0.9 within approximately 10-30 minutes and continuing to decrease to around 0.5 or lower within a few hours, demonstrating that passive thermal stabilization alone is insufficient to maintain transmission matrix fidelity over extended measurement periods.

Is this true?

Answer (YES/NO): NO